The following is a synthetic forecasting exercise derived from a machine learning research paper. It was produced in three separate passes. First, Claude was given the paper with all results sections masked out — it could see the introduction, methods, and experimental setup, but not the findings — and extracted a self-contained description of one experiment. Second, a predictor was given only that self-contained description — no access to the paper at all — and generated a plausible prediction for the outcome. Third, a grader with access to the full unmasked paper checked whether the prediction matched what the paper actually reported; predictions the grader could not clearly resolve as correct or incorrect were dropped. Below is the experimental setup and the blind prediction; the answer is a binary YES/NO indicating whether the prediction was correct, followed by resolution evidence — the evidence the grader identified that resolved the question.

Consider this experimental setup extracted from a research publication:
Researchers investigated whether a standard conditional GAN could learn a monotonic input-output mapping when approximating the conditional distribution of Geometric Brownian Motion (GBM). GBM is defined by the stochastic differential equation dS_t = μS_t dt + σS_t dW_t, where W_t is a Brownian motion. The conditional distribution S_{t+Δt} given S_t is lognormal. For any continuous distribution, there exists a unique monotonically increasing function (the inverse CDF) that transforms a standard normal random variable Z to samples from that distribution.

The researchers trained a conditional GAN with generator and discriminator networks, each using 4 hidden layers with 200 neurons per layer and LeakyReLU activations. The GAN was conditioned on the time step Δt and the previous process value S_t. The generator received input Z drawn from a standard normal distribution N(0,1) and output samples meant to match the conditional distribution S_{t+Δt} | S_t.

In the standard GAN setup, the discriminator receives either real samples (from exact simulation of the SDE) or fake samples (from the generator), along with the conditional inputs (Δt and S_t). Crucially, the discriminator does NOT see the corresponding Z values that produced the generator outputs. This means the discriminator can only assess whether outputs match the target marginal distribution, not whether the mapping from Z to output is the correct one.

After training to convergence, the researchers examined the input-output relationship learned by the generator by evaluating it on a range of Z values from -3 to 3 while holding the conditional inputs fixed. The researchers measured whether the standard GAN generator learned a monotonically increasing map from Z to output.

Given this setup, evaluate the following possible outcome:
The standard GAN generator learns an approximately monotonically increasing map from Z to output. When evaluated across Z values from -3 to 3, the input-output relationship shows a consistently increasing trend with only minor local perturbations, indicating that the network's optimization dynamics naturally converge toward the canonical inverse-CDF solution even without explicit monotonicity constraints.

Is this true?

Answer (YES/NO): NO